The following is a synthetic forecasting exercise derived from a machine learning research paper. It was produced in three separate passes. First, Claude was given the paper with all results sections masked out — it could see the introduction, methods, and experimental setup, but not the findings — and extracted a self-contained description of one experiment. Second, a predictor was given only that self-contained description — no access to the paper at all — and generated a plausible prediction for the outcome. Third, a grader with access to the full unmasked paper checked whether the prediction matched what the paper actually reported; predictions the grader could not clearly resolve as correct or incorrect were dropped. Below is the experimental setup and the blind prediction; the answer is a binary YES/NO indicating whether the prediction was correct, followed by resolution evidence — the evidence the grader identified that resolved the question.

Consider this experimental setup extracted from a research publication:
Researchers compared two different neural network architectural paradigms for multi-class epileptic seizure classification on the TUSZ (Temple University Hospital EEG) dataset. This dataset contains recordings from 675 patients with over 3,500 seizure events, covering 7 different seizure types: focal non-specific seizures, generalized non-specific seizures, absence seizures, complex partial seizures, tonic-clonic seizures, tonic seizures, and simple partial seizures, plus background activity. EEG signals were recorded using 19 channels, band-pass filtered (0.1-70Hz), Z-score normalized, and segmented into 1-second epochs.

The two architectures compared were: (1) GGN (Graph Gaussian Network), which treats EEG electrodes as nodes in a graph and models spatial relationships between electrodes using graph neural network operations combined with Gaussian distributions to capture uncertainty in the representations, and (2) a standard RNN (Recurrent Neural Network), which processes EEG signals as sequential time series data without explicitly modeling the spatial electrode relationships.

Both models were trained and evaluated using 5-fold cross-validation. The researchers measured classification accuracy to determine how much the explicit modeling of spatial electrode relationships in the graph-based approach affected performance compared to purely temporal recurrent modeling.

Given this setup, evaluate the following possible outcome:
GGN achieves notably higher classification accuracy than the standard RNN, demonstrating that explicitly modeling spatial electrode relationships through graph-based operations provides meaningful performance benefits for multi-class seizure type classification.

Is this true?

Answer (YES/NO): YES